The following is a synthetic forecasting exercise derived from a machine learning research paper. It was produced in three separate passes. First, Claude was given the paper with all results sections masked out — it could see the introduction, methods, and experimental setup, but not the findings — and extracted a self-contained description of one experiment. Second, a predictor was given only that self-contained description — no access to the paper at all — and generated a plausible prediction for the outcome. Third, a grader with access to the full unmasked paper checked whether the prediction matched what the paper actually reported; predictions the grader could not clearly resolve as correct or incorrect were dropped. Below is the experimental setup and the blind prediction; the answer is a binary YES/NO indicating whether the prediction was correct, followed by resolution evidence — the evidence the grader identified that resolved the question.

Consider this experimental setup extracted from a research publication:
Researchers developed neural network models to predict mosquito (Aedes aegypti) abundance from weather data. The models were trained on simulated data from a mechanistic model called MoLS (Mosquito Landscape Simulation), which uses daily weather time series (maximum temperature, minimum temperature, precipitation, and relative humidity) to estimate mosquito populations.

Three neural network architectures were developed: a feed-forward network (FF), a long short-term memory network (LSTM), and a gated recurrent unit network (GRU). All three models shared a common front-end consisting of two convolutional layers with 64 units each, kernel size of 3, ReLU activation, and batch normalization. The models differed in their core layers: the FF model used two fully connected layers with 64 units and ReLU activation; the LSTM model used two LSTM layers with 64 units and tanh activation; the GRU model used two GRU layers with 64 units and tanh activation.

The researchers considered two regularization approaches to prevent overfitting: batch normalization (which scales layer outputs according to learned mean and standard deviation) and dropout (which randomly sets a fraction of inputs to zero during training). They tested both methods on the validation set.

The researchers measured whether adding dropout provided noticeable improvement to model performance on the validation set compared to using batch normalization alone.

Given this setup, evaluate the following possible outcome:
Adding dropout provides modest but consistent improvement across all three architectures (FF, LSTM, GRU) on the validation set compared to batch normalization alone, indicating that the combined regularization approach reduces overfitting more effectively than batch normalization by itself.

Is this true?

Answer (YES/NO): NO